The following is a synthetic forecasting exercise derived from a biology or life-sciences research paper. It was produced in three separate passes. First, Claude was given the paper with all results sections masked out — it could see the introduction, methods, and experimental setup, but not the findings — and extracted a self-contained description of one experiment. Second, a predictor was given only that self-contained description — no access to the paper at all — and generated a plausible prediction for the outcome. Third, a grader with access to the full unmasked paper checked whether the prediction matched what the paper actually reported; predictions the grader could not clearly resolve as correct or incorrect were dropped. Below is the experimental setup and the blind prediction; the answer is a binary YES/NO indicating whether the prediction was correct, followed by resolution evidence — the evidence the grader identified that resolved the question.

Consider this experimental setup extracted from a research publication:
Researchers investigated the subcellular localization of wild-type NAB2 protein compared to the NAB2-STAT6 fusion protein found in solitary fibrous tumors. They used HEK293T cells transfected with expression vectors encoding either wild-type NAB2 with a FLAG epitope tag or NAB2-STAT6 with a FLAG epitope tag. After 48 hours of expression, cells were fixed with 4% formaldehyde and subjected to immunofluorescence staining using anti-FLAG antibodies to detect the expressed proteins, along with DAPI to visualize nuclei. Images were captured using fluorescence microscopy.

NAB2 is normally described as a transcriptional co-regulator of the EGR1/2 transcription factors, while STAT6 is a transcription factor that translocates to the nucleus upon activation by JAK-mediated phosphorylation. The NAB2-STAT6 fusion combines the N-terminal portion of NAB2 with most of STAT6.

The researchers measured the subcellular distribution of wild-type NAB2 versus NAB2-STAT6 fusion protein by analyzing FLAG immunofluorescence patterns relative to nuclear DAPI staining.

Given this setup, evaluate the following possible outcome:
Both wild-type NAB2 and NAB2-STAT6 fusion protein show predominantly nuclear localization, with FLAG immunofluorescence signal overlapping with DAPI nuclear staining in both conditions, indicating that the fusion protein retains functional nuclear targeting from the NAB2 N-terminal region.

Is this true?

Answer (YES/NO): NO